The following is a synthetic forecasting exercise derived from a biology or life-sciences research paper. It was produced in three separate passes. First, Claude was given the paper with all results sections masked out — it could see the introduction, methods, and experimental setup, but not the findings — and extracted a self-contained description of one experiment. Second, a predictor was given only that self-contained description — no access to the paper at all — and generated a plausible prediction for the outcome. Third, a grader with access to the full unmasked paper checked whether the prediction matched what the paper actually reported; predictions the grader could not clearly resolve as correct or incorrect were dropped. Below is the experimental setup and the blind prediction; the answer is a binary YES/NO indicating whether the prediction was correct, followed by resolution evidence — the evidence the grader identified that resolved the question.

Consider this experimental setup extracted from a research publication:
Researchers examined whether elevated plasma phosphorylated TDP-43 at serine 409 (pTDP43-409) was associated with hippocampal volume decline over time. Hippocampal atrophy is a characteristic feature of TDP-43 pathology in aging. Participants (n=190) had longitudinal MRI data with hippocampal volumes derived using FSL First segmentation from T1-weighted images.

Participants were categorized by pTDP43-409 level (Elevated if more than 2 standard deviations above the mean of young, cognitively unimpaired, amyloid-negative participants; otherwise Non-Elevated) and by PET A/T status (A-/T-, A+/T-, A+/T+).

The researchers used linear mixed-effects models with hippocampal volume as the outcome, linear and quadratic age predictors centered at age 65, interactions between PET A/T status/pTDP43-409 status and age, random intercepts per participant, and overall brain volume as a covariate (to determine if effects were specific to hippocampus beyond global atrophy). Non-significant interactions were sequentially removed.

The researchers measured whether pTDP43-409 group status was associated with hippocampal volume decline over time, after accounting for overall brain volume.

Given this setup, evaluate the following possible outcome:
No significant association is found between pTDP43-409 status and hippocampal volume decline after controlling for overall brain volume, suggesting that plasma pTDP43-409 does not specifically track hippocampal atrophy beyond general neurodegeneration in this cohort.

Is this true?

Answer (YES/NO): NO